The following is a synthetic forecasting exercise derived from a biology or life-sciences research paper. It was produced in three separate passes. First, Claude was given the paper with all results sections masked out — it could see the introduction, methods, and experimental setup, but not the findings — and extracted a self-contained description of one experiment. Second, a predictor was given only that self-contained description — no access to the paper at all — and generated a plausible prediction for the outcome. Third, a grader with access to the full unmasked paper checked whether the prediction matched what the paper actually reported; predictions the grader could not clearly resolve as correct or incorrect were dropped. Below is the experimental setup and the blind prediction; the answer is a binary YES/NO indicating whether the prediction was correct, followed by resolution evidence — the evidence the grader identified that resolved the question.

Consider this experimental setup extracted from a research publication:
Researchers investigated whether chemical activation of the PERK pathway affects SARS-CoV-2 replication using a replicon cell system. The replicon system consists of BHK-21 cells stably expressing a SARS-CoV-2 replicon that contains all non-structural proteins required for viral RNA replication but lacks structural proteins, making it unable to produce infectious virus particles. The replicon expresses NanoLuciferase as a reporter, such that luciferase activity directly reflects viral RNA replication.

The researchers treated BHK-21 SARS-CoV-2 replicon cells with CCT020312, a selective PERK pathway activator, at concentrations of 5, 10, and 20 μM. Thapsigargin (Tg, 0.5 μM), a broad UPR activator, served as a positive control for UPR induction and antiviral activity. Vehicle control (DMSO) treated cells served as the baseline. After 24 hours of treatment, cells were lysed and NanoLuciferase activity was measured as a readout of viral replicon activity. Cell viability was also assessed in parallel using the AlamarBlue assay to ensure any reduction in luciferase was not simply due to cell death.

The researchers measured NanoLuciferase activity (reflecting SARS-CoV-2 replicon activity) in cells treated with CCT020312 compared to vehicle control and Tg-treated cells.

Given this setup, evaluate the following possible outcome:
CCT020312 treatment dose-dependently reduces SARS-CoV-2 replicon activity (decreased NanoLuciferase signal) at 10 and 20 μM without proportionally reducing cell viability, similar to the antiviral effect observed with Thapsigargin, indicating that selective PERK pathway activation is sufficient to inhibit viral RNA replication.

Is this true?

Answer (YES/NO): NO